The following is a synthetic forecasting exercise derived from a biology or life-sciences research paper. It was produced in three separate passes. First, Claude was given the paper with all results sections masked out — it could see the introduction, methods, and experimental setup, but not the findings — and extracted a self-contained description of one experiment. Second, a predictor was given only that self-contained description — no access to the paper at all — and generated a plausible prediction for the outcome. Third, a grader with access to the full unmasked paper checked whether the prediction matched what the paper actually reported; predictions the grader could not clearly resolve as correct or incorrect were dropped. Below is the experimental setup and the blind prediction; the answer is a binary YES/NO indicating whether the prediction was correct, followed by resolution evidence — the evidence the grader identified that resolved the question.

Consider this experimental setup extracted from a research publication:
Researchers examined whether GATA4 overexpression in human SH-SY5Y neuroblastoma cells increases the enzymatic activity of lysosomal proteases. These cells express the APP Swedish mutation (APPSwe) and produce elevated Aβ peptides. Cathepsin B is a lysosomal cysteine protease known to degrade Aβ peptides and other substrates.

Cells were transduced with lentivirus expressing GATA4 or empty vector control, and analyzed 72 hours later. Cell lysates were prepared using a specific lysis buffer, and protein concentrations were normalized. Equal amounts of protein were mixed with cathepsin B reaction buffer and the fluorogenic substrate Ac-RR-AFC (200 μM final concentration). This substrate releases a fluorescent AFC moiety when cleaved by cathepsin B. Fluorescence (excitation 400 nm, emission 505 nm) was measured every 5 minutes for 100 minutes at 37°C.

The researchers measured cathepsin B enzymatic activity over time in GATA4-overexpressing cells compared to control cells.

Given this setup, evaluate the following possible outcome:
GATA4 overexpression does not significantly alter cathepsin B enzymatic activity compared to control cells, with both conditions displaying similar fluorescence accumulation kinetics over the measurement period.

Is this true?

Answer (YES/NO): NO